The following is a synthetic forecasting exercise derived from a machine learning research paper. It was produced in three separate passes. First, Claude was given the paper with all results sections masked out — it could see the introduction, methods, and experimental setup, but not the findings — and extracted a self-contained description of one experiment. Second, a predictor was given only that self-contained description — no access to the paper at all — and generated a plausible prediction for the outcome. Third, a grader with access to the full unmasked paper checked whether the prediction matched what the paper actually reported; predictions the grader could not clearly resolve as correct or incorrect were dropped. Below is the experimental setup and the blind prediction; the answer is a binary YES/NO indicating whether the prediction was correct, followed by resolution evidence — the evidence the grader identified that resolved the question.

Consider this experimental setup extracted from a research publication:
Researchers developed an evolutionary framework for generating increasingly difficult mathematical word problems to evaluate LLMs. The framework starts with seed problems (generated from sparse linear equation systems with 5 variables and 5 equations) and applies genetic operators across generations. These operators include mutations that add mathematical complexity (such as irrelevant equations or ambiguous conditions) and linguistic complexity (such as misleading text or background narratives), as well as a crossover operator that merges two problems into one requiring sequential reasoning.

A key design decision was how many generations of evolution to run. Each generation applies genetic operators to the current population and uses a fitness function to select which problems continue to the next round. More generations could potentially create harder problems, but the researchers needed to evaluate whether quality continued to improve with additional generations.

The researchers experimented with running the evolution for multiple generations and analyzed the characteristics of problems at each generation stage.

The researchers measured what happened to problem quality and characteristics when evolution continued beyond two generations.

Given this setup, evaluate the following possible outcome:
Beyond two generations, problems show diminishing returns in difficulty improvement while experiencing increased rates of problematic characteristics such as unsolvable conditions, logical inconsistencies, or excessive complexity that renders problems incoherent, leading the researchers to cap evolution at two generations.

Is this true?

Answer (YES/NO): NO